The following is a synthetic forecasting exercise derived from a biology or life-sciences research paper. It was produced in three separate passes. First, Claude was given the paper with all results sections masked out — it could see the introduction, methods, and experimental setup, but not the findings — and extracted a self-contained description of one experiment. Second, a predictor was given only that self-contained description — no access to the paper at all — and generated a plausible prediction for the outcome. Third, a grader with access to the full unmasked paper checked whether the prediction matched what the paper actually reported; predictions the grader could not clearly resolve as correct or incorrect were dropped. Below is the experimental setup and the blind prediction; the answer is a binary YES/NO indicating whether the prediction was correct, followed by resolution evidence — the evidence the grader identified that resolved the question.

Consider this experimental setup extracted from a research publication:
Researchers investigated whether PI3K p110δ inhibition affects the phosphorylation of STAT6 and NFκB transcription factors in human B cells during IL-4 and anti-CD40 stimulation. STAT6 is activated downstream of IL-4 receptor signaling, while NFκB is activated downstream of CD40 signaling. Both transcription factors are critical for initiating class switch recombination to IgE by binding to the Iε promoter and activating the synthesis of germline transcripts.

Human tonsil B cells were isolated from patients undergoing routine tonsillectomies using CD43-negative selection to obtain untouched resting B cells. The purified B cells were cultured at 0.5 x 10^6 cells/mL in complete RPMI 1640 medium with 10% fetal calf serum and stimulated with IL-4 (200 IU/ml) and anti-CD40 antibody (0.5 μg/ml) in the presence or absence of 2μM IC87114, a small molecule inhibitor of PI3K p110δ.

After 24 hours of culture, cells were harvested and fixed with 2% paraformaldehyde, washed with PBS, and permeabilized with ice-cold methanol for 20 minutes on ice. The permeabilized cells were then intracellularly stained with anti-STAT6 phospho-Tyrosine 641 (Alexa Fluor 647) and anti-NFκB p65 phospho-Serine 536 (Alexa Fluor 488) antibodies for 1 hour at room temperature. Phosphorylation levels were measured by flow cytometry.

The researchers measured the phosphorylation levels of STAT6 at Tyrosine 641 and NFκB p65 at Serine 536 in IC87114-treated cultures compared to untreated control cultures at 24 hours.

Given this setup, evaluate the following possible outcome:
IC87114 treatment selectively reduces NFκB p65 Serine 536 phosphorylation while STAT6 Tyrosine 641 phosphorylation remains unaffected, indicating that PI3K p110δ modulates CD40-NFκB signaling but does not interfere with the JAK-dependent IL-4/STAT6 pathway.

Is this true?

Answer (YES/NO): NO